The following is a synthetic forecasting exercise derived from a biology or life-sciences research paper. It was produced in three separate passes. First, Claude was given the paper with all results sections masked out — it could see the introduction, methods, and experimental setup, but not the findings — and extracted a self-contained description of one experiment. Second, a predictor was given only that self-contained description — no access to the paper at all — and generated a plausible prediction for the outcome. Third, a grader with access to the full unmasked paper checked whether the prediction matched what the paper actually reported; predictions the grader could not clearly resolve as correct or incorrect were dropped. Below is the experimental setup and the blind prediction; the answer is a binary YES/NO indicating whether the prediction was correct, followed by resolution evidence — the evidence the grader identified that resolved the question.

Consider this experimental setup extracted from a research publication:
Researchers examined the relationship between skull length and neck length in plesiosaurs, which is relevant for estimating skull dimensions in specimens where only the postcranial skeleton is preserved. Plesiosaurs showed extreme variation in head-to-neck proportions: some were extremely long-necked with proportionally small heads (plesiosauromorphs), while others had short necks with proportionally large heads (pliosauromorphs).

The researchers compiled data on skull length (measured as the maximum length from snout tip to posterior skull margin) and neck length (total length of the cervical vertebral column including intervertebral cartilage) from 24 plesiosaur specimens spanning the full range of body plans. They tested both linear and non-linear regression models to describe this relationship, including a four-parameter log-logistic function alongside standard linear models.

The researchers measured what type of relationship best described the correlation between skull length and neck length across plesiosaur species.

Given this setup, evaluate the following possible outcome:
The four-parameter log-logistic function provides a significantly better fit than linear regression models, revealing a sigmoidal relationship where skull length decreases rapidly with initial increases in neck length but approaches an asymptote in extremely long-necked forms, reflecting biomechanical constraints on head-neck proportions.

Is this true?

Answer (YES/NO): NO